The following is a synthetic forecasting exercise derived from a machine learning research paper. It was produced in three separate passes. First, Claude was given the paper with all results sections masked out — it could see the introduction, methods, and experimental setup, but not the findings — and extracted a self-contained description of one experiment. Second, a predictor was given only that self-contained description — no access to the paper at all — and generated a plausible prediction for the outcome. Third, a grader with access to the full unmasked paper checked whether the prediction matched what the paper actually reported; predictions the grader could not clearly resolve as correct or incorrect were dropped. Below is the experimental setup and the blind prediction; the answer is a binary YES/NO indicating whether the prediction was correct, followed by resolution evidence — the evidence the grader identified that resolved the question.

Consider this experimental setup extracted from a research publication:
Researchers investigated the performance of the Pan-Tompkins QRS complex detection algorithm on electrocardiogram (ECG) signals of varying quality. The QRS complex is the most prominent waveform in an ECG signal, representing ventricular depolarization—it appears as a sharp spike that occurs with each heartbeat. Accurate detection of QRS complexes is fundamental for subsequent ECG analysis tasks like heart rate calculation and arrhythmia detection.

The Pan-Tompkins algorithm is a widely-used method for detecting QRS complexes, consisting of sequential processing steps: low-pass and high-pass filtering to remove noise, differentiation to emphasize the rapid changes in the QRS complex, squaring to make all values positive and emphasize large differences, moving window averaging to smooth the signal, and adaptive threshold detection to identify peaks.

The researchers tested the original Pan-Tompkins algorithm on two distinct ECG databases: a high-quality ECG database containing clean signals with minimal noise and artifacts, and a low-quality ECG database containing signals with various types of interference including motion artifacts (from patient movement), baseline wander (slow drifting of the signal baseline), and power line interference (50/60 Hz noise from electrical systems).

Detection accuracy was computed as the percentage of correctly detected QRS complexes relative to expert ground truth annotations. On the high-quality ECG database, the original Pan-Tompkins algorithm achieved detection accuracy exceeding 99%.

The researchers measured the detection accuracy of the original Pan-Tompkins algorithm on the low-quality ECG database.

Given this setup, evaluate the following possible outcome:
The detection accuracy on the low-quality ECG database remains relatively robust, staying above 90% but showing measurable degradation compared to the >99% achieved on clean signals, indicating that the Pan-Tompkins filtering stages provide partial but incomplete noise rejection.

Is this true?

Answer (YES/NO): NO